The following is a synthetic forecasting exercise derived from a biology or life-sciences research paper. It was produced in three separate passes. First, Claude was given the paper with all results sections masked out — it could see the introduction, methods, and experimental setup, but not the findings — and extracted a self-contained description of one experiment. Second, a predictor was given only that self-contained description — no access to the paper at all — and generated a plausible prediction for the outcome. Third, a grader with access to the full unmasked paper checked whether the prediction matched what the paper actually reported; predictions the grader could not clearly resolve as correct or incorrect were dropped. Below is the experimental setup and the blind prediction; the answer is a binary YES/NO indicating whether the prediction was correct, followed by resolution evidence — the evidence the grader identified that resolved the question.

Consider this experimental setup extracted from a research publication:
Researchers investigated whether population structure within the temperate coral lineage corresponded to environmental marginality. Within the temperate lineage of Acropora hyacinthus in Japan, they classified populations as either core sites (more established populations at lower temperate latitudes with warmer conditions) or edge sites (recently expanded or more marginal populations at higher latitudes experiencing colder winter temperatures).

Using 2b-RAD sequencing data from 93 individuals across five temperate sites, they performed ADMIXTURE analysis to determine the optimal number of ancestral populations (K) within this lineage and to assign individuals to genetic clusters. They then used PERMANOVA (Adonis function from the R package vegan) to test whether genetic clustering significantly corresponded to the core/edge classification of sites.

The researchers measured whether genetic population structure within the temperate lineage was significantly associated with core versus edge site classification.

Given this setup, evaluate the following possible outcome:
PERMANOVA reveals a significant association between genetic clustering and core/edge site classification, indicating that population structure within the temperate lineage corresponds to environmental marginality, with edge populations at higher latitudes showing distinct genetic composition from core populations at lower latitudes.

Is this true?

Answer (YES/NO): YES